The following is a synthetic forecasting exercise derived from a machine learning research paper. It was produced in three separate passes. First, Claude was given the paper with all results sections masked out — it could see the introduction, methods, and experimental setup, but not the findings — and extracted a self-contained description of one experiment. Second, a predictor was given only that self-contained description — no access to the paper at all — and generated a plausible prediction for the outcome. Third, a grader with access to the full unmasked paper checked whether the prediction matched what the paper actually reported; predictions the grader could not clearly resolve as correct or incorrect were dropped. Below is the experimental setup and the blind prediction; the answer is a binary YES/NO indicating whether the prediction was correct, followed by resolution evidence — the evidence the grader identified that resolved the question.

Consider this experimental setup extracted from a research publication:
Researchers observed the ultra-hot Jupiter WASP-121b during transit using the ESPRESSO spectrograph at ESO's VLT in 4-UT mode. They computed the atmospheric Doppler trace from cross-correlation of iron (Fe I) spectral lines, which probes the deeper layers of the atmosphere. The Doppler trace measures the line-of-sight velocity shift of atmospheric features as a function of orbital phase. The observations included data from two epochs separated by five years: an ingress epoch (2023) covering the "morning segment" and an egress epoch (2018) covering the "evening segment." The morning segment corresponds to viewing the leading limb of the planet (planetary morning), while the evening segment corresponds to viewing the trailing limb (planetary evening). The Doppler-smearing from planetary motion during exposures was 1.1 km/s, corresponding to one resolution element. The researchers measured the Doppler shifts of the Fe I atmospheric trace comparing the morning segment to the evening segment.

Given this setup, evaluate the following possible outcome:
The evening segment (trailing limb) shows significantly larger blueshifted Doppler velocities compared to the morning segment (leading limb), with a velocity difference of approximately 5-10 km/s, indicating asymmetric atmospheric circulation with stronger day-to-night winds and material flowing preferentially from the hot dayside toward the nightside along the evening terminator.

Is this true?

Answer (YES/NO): NO